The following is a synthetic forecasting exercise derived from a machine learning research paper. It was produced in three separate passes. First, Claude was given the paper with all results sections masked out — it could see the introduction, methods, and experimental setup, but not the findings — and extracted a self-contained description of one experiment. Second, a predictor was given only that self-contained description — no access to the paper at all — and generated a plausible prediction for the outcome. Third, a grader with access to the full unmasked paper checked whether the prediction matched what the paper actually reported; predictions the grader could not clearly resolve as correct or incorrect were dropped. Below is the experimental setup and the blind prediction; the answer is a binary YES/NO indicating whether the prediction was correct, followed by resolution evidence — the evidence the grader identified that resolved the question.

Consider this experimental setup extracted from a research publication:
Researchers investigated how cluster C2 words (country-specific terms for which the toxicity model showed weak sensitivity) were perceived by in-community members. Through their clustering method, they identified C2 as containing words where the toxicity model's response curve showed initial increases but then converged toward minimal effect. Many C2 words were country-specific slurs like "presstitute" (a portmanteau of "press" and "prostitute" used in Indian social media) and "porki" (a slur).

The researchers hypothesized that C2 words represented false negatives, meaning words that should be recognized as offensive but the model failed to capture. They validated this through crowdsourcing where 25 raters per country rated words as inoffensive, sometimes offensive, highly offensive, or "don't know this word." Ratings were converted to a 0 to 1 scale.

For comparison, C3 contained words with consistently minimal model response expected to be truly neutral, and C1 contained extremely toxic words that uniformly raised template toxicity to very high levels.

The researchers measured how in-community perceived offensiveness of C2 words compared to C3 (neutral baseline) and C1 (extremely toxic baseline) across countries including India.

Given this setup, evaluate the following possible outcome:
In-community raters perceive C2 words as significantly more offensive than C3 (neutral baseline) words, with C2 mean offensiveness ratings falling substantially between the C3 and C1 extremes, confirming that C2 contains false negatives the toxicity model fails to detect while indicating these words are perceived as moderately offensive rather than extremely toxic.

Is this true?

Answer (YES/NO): YES